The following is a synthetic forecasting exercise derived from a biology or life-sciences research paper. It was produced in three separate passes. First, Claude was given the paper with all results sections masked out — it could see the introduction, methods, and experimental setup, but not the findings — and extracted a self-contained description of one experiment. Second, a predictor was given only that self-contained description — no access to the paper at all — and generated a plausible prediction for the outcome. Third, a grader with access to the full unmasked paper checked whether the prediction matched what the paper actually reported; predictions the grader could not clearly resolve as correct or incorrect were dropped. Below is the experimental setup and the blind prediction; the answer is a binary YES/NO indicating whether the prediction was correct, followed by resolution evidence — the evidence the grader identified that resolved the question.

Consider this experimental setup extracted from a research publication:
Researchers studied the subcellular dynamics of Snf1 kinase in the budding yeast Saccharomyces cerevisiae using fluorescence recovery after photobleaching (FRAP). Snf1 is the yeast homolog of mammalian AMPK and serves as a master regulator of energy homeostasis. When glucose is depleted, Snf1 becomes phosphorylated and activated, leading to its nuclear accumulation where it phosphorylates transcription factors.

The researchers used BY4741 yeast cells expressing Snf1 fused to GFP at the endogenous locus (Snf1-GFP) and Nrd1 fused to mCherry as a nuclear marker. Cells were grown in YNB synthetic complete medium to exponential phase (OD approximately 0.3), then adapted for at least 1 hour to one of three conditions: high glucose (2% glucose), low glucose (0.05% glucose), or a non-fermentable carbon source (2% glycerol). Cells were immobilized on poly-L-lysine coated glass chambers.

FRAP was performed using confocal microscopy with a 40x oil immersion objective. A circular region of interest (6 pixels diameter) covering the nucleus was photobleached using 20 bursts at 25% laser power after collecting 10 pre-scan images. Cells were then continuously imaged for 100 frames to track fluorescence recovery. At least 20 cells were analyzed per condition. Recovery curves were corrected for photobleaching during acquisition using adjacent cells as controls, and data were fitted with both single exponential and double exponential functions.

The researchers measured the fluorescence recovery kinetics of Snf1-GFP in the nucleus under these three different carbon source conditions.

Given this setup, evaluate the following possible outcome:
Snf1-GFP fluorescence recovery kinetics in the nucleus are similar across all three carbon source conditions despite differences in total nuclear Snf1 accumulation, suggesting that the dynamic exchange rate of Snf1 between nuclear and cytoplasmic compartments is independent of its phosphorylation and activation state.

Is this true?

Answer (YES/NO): NO